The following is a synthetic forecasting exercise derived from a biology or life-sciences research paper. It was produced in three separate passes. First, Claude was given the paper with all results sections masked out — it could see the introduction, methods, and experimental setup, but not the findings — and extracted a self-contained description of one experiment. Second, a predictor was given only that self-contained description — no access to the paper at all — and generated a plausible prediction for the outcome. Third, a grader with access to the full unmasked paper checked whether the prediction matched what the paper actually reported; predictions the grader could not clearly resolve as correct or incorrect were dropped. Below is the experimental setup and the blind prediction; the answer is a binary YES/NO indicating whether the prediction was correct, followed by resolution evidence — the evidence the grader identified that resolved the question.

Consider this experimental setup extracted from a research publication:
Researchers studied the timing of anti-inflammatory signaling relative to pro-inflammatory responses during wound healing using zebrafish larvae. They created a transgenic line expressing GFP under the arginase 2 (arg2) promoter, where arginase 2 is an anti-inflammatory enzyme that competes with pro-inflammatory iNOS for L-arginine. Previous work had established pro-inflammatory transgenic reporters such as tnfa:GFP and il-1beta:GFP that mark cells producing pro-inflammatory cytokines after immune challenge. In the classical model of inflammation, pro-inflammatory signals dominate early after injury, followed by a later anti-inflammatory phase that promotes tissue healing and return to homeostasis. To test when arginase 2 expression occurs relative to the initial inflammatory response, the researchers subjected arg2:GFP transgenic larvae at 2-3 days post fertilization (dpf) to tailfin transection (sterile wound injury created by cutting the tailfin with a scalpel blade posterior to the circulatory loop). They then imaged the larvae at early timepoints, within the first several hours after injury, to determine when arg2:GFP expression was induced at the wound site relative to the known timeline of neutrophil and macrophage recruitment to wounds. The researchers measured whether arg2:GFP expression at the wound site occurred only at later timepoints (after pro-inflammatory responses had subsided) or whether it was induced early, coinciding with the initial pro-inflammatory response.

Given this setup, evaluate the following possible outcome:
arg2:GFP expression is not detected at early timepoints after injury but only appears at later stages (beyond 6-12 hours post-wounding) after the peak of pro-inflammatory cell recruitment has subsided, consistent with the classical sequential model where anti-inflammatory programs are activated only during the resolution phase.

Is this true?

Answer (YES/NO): NO